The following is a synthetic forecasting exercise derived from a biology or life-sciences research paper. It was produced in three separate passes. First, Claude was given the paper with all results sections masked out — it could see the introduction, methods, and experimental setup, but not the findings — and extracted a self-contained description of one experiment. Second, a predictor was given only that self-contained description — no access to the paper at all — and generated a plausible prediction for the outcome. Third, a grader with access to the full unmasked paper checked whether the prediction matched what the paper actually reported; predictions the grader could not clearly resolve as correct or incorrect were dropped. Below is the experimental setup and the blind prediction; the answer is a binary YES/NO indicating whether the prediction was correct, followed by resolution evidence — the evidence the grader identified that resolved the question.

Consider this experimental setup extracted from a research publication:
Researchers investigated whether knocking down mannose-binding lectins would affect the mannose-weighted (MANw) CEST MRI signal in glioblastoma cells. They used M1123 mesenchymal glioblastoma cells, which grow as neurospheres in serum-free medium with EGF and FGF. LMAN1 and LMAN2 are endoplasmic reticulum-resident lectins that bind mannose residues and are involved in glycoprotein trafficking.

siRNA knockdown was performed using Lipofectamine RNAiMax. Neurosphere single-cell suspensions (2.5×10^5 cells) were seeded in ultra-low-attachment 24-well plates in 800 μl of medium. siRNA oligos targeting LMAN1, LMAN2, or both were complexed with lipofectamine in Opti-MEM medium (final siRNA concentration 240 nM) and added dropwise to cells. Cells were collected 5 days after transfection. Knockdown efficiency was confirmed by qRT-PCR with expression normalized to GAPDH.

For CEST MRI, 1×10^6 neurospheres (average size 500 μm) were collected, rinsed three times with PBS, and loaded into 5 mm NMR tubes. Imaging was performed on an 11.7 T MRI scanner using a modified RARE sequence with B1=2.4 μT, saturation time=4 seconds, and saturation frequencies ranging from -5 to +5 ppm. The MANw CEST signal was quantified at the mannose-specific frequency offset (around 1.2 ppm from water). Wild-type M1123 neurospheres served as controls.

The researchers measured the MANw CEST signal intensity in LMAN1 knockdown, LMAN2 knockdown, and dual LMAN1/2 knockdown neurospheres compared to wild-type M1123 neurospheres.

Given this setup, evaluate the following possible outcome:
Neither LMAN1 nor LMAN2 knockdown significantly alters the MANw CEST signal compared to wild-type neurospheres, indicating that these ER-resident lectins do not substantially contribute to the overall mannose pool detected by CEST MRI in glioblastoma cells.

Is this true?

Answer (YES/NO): NO